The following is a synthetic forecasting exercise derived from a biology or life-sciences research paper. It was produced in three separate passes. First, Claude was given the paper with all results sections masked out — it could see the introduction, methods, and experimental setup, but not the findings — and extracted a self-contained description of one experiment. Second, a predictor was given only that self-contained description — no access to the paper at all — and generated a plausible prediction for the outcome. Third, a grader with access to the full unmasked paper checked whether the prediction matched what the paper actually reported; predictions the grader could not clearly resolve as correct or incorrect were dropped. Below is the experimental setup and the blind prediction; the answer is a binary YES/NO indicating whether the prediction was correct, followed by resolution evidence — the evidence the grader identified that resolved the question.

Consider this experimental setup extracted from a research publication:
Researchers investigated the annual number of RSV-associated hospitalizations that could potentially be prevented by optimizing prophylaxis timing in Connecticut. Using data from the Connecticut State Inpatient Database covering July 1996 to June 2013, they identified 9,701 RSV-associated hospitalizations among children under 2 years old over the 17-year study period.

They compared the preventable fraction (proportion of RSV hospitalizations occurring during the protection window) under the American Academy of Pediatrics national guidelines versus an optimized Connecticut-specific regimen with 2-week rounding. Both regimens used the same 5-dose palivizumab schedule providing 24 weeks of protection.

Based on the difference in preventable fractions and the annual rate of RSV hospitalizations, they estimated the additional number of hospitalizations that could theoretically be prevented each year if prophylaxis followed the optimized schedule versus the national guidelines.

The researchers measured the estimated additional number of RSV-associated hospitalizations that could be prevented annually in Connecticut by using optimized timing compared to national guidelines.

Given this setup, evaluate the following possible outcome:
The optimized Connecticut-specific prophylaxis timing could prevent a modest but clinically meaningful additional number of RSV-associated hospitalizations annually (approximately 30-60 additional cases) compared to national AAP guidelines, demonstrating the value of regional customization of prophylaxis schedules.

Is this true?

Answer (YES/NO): NO